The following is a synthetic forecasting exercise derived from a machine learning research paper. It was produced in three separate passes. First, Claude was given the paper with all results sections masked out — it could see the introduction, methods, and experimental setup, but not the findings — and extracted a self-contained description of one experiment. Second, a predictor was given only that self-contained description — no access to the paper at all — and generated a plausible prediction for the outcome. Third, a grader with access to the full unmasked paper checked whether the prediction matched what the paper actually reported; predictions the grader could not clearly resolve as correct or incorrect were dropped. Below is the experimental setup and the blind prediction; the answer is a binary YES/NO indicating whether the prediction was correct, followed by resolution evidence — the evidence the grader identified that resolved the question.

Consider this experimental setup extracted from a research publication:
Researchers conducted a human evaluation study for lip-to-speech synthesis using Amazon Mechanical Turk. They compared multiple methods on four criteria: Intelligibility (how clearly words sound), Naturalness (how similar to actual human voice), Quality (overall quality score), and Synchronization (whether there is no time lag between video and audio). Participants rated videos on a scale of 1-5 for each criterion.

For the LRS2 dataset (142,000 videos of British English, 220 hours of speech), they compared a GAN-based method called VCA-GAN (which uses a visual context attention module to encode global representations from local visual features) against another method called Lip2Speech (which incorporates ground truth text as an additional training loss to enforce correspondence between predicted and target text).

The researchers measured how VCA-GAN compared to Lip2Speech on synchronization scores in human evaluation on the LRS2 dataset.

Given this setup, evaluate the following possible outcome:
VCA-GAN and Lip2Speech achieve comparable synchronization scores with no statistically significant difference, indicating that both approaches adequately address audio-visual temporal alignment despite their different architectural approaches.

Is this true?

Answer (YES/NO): NO